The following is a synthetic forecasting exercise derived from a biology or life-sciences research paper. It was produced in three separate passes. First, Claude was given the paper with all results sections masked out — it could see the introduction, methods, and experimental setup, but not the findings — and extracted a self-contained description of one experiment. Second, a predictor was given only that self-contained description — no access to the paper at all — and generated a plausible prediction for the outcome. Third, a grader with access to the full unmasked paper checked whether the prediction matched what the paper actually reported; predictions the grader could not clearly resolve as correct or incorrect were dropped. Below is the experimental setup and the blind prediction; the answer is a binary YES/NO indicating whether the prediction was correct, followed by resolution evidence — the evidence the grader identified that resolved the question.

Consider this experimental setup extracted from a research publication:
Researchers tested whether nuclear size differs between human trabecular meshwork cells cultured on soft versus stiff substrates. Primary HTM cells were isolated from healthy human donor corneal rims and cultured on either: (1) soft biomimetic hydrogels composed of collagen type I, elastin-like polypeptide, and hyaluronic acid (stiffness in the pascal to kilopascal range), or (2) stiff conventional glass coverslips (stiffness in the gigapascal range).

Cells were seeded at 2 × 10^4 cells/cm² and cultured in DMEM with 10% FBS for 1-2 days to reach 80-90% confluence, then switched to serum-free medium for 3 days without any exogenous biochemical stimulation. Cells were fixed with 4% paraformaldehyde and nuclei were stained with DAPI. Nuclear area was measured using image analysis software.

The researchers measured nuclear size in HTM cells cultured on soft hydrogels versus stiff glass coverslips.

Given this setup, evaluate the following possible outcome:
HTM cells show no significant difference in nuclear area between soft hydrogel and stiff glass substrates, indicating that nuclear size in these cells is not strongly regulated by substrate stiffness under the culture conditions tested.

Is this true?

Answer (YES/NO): NO